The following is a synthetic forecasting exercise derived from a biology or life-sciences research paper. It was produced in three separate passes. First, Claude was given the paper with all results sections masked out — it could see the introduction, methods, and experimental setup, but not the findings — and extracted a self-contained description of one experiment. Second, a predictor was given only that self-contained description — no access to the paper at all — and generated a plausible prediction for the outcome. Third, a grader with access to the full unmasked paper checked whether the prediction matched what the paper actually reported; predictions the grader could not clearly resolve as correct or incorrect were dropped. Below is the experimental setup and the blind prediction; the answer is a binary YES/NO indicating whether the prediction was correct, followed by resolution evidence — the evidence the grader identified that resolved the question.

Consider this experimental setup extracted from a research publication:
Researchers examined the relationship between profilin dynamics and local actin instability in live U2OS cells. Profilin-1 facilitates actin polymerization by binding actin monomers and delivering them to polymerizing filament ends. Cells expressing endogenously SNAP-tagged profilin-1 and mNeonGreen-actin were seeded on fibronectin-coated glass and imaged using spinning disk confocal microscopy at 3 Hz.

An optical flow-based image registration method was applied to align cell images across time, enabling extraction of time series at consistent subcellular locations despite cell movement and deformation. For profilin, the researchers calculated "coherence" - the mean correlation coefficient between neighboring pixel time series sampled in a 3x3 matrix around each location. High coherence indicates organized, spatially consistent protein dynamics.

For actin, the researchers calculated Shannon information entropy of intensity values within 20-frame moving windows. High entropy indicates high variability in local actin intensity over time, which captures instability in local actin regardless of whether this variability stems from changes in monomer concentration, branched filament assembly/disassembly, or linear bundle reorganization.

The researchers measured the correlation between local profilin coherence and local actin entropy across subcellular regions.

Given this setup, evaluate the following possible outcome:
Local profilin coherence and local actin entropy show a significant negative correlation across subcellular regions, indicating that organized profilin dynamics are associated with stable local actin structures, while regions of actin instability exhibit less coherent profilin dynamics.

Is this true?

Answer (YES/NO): NO